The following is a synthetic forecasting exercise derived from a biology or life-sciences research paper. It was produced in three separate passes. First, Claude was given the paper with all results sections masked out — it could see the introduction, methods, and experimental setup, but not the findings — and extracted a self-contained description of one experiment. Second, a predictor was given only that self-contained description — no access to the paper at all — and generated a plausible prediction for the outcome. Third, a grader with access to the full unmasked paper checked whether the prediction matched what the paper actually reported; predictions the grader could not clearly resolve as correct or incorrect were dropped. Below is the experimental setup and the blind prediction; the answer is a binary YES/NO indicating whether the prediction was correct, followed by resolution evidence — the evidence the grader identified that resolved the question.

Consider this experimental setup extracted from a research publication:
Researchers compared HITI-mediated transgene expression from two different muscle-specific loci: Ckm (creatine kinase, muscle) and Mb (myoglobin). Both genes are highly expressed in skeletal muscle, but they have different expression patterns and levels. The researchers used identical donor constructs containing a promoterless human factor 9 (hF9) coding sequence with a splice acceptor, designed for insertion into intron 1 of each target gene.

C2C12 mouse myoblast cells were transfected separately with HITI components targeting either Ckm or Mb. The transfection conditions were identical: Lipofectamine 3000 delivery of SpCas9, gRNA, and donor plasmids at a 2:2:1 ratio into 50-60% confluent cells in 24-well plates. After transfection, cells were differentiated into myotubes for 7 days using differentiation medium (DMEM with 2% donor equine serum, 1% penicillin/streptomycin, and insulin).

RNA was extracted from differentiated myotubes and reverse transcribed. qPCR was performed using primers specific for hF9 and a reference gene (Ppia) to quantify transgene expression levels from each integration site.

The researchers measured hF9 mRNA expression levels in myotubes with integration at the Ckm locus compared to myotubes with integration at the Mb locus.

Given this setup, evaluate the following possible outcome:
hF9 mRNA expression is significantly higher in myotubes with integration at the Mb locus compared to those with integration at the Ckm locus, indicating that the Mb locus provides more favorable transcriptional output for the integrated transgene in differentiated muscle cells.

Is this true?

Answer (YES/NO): YES